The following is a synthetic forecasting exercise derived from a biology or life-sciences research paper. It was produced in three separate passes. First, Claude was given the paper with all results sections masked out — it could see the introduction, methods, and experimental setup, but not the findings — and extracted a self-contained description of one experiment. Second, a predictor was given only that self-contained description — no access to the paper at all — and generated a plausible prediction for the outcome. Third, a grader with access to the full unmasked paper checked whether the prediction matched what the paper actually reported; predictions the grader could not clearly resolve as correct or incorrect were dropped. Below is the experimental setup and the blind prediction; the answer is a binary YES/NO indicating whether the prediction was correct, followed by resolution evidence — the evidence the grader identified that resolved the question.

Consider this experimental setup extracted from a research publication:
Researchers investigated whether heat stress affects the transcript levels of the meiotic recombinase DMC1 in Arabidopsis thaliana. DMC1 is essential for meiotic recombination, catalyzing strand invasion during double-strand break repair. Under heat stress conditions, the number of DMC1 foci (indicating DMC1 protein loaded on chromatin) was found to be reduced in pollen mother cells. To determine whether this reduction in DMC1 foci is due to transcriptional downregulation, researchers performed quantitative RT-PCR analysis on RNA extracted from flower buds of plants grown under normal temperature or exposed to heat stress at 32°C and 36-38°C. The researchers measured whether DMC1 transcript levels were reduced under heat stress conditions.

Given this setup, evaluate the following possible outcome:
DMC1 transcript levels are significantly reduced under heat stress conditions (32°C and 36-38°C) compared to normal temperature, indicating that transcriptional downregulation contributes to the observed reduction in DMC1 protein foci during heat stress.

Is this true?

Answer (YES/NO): NO